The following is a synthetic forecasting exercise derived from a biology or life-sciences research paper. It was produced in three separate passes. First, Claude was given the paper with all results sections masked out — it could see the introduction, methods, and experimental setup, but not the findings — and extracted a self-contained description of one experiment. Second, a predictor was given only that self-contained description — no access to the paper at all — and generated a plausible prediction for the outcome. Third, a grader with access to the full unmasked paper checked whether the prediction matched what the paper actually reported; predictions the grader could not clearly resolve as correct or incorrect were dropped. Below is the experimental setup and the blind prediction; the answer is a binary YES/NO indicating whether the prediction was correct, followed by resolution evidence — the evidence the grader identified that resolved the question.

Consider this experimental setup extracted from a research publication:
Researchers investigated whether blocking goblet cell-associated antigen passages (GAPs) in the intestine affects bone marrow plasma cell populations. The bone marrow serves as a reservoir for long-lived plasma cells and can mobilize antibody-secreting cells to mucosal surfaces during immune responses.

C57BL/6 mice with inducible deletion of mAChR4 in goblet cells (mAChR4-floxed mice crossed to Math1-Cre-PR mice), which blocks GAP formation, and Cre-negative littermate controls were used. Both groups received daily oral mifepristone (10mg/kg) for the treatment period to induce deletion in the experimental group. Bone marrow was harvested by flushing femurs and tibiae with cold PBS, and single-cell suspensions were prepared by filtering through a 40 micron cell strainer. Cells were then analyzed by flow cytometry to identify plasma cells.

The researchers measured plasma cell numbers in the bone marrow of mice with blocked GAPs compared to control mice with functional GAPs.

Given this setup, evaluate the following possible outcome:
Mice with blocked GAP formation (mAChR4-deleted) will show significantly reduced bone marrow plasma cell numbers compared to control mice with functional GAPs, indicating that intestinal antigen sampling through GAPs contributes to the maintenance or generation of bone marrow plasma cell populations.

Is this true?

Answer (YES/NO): NO